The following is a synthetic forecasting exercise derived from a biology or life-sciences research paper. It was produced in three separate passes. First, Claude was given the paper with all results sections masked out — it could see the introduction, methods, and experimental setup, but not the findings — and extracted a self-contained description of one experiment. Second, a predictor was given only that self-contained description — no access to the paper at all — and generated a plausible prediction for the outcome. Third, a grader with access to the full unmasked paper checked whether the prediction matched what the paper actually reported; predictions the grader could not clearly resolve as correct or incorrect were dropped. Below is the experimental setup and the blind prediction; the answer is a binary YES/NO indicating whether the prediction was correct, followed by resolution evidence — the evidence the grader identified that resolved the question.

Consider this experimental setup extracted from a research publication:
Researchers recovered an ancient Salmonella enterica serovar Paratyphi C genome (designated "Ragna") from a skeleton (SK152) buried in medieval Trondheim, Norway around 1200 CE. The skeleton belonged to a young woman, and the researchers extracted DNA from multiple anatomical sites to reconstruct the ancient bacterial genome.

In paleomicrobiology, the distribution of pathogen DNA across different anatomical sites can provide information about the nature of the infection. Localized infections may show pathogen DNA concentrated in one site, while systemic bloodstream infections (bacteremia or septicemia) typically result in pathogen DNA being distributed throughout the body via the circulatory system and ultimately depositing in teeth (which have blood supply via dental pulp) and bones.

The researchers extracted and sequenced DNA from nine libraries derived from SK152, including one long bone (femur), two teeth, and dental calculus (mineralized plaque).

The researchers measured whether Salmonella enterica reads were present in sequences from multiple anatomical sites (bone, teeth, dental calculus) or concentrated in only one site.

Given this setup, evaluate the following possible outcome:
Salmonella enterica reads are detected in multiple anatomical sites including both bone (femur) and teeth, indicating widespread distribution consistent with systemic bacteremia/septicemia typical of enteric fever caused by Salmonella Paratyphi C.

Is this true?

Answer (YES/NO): YES